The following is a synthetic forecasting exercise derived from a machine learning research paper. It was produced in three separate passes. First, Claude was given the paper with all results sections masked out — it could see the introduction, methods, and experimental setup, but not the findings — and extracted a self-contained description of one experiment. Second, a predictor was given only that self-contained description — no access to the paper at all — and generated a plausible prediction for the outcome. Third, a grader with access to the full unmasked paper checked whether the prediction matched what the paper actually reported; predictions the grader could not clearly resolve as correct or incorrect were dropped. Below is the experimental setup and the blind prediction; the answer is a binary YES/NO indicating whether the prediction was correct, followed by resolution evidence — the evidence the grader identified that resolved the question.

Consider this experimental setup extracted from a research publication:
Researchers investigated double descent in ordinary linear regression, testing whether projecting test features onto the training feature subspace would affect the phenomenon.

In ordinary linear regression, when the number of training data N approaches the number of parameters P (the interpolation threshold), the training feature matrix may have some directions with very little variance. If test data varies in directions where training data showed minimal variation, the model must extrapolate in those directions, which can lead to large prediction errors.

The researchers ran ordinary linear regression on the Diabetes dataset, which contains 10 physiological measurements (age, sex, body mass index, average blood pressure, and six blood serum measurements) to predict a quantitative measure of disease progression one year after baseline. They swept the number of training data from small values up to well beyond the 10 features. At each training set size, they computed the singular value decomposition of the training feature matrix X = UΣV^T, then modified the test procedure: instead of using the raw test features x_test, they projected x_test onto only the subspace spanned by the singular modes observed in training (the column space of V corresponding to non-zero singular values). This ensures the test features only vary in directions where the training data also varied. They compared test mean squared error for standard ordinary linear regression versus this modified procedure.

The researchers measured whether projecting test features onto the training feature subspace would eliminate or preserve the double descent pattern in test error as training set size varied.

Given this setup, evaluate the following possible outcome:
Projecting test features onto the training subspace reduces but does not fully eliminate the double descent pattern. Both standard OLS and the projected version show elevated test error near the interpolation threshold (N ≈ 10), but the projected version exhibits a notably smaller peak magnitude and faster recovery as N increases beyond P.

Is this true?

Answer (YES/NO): NO